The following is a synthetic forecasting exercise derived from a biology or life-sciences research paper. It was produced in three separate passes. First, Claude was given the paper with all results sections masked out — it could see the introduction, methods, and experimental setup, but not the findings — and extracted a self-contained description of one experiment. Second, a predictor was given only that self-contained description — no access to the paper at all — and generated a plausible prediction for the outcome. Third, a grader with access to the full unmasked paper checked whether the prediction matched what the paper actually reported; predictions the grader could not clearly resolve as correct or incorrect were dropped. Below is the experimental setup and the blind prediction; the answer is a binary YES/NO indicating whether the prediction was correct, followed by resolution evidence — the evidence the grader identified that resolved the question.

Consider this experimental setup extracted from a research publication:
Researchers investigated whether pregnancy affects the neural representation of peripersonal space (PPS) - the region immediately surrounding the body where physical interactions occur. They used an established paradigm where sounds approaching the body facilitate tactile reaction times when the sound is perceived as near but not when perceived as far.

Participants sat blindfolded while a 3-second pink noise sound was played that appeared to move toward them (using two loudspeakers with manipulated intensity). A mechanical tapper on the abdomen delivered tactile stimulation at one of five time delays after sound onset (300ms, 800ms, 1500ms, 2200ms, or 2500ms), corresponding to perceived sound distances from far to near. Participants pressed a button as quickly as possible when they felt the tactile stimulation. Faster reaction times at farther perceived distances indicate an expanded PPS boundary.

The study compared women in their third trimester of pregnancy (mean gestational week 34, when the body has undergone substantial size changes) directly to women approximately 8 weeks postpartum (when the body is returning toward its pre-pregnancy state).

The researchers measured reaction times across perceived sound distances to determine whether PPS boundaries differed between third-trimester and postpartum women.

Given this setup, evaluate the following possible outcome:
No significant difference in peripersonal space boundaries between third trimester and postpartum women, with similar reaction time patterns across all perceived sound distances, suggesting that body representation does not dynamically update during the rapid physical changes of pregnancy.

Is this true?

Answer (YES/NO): NO